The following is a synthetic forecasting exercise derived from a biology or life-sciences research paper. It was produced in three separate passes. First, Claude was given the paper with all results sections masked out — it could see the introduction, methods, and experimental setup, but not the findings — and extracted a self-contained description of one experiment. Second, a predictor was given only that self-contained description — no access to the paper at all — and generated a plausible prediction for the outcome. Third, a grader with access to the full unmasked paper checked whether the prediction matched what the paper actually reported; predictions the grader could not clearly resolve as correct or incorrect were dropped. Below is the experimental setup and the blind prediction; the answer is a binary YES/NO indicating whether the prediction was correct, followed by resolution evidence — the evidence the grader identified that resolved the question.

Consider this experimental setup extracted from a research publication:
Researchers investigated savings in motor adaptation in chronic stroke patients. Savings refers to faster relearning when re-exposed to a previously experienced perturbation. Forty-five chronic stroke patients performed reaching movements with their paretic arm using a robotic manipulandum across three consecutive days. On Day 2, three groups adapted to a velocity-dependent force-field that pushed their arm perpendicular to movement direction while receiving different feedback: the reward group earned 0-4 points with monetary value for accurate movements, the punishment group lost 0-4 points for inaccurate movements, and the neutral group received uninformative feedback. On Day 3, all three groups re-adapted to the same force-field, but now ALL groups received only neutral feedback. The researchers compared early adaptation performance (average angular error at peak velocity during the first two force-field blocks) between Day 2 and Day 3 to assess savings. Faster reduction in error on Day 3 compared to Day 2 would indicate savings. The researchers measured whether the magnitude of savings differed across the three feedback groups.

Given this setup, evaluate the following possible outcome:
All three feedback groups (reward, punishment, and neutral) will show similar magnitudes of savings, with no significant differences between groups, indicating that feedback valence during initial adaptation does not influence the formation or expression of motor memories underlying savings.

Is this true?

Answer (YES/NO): YES